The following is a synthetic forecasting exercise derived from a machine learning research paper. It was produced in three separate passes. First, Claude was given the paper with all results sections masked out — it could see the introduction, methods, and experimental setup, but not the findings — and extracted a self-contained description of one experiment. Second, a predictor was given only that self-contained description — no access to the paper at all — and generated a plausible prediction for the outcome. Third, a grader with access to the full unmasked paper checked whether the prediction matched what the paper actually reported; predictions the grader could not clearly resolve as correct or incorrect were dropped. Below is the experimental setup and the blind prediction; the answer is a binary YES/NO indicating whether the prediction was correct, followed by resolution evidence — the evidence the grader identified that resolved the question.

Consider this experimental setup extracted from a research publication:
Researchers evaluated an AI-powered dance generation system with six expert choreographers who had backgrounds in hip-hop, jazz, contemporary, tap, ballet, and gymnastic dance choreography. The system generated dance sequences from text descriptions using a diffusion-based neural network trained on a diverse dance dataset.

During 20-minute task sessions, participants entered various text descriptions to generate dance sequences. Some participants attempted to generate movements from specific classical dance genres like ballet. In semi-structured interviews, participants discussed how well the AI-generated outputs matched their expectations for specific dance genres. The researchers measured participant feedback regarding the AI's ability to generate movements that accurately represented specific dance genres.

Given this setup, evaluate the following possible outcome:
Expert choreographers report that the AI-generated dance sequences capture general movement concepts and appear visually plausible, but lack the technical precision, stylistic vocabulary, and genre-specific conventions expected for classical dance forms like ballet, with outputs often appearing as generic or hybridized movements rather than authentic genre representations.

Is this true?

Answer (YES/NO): NO